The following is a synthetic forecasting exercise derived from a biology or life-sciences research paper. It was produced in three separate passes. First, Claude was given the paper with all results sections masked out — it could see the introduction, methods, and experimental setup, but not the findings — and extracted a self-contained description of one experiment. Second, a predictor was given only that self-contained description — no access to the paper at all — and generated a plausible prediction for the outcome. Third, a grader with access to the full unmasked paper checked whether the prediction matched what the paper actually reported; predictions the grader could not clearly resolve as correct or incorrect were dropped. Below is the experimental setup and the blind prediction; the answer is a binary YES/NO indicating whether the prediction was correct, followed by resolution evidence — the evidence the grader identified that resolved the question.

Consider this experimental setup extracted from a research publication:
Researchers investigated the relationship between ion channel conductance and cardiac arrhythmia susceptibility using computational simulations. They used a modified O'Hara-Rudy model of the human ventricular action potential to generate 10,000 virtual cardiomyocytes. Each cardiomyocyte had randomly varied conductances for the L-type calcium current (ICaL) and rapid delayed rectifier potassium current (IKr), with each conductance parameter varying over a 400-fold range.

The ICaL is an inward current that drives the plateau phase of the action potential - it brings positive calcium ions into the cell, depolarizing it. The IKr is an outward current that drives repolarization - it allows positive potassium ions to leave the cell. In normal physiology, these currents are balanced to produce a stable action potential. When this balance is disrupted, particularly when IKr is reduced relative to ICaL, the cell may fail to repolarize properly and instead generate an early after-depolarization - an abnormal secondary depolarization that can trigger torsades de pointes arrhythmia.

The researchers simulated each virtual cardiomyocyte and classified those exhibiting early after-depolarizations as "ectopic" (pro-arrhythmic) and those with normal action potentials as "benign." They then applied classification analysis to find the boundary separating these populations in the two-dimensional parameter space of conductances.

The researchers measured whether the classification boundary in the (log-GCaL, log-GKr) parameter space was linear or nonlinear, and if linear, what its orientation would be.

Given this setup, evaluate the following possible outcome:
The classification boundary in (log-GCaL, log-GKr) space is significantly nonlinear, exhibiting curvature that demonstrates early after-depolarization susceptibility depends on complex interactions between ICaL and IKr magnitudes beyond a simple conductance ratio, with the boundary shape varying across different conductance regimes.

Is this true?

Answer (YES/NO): NO